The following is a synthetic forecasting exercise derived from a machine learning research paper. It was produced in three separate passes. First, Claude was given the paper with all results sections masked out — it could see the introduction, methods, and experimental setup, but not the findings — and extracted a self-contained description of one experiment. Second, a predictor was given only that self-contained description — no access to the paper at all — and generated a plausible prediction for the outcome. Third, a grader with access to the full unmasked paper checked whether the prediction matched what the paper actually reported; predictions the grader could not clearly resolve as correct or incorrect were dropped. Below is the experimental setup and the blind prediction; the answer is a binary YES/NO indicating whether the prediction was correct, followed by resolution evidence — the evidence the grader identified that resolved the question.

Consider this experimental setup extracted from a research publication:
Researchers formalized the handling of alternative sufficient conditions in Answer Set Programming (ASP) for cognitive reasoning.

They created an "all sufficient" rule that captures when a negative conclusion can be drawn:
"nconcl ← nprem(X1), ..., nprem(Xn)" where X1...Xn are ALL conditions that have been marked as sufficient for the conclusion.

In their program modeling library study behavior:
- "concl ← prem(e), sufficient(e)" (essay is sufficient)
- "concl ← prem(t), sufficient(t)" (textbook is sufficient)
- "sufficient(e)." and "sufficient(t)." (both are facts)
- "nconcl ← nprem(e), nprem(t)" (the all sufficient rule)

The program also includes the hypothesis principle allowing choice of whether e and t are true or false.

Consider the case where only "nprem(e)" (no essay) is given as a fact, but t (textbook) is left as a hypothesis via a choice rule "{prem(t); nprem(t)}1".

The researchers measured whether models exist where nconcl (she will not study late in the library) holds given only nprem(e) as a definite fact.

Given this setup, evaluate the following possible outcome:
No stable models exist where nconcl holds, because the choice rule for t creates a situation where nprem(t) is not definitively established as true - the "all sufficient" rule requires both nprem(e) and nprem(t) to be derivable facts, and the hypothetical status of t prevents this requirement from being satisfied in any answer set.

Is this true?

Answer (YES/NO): NO